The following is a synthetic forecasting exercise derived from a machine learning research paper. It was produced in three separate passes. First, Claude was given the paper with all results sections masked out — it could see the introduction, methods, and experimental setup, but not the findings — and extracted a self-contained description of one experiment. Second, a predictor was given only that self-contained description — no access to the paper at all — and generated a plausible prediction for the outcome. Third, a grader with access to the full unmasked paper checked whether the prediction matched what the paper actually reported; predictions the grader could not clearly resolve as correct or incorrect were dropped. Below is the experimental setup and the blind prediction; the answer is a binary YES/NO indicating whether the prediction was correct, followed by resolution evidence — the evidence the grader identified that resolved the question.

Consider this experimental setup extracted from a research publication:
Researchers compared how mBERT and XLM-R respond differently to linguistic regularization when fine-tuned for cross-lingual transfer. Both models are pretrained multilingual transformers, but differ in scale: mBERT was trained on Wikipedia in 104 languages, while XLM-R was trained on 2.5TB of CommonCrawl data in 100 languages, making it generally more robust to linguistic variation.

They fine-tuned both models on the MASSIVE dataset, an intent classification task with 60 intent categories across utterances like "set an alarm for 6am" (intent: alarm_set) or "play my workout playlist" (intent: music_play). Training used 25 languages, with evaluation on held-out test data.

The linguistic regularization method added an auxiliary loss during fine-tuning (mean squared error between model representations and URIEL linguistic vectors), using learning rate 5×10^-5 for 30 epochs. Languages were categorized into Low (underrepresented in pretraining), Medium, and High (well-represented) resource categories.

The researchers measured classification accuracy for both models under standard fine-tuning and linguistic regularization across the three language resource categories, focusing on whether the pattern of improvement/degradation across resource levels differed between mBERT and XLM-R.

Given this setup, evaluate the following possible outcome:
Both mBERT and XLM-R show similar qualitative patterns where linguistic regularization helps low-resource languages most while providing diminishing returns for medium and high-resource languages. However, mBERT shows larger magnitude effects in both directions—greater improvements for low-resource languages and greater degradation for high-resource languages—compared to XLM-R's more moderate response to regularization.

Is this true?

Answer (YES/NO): YES